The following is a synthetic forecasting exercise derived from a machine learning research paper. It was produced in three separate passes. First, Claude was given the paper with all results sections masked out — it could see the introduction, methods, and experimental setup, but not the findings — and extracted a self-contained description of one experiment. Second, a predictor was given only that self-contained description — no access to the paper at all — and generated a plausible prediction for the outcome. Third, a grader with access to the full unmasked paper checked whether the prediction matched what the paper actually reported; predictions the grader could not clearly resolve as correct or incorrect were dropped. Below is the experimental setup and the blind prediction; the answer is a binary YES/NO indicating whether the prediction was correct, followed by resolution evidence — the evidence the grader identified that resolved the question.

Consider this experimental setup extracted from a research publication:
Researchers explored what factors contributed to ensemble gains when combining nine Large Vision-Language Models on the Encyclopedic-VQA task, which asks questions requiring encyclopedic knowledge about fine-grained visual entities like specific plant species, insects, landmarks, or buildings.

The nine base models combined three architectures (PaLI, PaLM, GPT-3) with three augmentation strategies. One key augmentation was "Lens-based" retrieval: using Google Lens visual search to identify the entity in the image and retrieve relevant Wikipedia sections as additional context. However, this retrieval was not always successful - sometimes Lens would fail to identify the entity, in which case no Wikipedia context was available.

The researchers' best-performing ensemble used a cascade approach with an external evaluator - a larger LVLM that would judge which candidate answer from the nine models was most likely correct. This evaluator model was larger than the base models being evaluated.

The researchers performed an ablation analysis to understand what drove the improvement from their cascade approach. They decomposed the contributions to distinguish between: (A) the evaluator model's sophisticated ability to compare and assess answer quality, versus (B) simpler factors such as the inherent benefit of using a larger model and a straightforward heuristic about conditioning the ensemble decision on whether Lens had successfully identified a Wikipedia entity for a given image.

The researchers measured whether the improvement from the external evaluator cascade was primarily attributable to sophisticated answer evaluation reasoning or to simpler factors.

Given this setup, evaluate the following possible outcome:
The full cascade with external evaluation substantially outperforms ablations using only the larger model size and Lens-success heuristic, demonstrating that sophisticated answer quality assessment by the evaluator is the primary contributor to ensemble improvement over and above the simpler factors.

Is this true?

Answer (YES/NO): NO